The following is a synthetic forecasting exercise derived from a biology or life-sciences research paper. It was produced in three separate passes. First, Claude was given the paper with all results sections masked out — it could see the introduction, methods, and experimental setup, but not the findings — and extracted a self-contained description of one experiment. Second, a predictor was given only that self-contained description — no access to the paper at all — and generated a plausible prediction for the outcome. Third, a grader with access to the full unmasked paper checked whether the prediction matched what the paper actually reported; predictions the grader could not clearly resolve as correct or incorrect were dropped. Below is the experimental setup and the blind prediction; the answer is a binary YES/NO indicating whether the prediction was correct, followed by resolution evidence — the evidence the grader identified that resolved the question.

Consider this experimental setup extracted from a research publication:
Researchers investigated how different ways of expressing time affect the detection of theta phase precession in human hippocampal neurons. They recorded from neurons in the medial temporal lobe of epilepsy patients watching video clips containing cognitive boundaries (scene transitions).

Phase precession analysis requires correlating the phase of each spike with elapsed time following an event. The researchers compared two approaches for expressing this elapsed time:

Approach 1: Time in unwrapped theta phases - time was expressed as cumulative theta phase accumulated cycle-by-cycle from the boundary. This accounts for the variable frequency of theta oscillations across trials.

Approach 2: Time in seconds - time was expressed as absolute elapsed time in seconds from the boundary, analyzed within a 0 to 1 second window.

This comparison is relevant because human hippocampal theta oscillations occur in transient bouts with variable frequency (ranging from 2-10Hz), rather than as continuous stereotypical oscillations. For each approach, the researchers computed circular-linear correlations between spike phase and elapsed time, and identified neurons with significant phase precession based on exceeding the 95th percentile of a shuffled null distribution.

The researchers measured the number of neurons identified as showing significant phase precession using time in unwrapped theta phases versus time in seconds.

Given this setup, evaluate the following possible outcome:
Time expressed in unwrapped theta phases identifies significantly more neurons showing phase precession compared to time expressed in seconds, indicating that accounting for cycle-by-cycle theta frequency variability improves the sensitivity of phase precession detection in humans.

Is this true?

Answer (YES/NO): YES